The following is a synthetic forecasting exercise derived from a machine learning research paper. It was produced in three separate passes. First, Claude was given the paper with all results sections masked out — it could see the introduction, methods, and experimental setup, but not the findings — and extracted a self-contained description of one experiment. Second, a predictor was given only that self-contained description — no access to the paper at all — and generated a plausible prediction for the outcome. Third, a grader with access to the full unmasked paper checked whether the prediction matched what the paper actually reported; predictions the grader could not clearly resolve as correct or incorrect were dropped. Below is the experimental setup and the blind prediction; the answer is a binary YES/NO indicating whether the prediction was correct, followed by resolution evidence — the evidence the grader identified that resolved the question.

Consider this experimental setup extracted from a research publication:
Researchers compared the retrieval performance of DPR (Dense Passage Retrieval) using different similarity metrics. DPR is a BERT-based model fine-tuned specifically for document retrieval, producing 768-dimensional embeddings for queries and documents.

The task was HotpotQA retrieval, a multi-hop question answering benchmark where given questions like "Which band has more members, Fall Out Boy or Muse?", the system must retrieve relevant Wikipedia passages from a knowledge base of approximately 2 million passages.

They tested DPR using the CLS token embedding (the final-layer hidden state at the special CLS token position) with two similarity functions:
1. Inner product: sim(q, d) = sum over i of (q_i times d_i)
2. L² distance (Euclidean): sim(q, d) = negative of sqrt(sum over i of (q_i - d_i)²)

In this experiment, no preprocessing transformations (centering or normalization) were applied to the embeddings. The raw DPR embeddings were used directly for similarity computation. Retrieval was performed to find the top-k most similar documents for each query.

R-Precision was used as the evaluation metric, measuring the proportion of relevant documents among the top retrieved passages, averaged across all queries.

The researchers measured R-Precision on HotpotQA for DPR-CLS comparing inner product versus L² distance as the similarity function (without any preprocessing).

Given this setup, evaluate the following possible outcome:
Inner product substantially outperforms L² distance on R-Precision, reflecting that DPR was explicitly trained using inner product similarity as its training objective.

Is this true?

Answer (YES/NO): YES